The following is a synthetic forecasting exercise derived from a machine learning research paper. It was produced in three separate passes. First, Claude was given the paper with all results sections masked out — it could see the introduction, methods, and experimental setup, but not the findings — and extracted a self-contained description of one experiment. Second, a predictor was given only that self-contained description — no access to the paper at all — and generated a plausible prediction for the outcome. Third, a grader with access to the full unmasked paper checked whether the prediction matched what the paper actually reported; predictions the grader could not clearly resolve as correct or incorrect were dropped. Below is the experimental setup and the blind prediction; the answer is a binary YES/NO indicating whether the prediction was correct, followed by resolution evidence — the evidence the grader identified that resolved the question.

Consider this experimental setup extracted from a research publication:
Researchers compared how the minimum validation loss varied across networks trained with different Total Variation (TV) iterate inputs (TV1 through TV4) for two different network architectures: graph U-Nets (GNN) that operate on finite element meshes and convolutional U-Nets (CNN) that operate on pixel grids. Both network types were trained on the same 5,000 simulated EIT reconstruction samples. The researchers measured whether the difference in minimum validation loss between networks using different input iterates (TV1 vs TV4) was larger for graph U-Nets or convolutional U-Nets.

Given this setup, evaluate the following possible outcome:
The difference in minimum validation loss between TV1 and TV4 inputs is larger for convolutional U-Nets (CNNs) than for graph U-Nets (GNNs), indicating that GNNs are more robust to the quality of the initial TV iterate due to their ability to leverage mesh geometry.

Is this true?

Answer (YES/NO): NO